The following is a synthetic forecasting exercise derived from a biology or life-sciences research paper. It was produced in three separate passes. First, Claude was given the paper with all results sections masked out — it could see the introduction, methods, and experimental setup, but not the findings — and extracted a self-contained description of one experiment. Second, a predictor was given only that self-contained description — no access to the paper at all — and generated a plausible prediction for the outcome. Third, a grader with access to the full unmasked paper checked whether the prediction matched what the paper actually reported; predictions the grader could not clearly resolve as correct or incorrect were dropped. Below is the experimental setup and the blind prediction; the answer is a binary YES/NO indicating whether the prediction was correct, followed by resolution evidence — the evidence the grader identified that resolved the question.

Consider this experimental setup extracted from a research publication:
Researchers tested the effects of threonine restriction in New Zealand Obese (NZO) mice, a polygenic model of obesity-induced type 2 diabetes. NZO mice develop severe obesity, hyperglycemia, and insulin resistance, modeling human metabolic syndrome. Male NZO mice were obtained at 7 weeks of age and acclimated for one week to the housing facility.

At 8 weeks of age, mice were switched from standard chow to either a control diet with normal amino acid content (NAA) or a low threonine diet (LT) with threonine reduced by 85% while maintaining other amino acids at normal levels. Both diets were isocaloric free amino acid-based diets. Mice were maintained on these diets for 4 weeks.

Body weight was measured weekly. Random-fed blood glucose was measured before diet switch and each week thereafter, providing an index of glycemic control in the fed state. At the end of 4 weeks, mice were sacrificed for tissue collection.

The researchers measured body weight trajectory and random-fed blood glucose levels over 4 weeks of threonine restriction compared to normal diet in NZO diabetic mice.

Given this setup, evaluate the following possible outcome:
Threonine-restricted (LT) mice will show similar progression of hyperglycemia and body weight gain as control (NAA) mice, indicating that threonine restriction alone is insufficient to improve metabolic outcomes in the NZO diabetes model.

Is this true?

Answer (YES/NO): NO